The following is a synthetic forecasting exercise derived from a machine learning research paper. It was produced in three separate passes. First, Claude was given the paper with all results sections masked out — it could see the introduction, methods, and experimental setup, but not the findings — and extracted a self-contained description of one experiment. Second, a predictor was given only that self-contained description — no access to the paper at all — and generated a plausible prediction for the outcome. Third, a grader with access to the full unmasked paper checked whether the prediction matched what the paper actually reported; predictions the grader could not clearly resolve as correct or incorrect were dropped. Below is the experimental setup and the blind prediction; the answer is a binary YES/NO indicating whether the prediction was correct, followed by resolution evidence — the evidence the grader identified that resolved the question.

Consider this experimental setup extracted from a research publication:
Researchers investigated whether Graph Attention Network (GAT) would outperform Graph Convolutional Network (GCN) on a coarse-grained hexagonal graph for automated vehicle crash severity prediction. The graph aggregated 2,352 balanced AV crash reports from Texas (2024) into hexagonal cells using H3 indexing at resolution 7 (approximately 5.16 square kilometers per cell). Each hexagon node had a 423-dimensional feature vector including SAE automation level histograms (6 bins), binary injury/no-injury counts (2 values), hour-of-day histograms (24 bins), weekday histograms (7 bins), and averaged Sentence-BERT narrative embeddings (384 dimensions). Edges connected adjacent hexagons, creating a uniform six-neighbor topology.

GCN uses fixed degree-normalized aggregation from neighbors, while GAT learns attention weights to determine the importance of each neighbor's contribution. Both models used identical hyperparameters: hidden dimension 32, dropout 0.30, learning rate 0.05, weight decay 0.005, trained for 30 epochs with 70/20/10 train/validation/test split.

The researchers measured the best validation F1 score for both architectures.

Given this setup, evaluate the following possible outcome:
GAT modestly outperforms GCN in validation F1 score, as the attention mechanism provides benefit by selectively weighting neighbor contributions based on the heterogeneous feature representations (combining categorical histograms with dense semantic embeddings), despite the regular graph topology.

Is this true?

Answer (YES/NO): NO